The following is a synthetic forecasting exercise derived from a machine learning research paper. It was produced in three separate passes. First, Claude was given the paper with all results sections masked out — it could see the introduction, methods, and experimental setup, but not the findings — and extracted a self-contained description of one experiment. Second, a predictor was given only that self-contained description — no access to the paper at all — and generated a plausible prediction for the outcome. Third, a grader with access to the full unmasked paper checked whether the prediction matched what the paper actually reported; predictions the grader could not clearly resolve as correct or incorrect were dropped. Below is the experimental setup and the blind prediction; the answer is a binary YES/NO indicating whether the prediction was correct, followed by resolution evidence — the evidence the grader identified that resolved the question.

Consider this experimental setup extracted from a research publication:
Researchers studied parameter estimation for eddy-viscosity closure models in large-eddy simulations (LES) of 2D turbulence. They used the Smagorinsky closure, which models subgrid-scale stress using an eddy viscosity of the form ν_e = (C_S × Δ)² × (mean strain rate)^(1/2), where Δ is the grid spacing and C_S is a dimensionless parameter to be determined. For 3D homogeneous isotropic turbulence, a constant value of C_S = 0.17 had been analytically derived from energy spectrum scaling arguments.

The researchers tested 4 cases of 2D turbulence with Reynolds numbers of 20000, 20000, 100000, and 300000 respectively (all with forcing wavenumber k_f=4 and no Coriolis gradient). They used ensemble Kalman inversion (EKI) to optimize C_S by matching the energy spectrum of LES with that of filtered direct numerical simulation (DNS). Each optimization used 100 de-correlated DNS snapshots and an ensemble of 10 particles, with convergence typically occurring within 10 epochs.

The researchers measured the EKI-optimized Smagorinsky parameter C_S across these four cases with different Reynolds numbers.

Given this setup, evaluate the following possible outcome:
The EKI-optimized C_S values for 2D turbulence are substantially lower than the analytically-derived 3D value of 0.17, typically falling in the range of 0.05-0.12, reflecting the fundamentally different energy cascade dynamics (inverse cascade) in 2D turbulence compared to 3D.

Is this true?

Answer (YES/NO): NO